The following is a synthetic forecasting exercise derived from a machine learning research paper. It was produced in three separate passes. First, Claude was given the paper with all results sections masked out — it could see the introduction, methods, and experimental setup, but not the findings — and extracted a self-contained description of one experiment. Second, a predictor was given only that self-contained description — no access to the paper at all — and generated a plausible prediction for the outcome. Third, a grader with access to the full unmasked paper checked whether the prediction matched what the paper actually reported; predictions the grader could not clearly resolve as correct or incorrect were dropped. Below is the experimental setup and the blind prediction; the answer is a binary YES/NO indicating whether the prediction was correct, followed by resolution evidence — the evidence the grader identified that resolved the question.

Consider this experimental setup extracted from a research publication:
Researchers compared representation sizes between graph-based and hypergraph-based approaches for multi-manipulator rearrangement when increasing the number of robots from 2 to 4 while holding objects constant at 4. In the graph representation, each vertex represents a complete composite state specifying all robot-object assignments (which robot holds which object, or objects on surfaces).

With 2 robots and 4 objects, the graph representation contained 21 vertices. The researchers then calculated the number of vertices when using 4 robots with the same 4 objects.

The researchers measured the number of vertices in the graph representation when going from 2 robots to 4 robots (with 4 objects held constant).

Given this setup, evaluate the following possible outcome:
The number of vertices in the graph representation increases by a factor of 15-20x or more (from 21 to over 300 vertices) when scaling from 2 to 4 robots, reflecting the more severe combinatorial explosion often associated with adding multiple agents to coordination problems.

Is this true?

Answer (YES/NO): NO